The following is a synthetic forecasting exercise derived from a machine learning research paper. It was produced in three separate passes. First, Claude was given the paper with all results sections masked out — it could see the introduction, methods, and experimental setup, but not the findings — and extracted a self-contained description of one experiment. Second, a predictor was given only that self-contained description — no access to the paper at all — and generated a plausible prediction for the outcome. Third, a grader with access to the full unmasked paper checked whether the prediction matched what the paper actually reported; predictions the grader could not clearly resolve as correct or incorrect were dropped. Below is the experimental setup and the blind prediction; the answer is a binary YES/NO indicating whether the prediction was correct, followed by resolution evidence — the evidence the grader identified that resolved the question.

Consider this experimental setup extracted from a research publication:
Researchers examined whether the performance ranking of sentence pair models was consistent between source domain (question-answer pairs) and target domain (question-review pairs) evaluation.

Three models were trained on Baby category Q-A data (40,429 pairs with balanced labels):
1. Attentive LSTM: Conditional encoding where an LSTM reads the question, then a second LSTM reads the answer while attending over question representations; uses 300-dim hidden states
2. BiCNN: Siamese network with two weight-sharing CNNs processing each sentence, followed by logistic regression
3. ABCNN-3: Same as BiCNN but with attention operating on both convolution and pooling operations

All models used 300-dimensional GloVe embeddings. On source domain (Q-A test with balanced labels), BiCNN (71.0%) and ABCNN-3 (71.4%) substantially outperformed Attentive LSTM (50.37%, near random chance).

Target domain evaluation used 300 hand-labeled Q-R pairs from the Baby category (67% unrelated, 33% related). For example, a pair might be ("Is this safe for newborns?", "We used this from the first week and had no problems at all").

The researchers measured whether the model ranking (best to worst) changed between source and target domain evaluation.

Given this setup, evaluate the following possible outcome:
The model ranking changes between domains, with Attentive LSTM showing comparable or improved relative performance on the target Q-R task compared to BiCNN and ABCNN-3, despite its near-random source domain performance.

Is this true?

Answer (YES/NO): YES